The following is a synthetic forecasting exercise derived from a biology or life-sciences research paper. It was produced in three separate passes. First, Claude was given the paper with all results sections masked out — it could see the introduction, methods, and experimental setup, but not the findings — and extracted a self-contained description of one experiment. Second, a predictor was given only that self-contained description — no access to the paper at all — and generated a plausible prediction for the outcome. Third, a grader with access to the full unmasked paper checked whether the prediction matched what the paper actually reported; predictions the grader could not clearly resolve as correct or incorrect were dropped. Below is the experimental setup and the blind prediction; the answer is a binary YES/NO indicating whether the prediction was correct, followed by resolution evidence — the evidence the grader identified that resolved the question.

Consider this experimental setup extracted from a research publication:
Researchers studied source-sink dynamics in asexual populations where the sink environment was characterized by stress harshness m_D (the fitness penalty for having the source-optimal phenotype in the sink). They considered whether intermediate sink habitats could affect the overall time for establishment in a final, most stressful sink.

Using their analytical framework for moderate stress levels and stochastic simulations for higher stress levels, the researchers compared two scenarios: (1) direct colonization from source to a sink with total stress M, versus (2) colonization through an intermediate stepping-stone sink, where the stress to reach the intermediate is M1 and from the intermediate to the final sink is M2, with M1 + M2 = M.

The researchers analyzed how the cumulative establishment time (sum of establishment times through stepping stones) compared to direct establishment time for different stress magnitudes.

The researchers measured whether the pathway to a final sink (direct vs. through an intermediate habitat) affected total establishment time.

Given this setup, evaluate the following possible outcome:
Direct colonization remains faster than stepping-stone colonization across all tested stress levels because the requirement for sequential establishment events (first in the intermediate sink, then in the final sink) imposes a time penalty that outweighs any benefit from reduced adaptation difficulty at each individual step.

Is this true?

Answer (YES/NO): NO